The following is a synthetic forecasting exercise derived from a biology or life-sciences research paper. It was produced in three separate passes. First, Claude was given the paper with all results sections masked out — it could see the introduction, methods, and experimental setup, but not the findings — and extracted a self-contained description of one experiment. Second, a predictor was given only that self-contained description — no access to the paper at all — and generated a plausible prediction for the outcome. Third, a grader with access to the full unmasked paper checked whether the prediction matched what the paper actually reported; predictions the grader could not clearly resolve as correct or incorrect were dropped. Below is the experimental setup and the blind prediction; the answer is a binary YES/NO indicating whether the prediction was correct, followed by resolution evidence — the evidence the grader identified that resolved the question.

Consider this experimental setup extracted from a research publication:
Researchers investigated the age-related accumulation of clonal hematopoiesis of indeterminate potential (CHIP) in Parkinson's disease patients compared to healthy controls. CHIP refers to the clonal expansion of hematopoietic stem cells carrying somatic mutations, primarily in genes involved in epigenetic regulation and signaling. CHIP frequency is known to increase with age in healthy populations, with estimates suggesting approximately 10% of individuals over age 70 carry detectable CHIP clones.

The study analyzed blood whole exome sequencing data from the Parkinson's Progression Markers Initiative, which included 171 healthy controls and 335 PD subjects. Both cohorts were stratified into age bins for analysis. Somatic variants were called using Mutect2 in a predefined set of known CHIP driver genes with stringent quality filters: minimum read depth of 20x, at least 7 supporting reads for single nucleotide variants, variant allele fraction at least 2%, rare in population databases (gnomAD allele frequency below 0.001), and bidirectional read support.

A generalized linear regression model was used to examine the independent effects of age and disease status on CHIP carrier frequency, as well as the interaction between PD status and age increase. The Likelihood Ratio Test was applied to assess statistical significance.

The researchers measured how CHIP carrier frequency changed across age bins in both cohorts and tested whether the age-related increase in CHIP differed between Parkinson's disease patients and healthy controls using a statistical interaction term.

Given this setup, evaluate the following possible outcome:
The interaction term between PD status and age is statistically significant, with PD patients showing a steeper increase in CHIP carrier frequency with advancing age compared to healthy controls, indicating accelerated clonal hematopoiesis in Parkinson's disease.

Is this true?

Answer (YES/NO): NO